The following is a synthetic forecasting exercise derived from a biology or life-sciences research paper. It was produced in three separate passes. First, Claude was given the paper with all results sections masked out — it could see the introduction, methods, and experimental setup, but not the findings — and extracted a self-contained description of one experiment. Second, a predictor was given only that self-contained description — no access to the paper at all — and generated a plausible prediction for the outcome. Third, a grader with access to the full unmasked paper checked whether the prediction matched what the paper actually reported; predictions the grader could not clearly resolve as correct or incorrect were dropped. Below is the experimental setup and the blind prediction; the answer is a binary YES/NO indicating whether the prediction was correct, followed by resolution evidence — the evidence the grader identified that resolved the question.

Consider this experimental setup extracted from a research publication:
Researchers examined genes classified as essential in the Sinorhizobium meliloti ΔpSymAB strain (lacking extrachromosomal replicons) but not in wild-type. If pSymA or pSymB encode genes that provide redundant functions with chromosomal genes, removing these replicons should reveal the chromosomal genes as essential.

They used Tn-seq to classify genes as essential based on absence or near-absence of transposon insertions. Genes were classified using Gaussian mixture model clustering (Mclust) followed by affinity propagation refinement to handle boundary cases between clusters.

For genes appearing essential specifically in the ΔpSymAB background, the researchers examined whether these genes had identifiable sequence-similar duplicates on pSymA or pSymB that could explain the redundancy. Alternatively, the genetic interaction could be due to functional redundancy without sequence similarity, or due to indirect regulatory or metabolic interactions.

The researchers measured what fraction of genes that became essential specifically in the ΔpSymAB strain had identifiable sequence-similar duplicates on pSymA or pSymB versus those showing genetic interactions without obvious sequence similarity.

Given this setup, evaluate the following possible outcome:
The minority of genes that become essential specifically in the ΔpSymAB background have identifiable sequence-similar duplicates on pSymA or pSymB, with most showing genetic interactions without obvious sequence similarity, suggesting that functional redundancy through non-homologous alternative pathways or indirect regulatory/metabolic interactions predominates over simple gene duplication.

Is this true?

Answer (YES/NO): YES